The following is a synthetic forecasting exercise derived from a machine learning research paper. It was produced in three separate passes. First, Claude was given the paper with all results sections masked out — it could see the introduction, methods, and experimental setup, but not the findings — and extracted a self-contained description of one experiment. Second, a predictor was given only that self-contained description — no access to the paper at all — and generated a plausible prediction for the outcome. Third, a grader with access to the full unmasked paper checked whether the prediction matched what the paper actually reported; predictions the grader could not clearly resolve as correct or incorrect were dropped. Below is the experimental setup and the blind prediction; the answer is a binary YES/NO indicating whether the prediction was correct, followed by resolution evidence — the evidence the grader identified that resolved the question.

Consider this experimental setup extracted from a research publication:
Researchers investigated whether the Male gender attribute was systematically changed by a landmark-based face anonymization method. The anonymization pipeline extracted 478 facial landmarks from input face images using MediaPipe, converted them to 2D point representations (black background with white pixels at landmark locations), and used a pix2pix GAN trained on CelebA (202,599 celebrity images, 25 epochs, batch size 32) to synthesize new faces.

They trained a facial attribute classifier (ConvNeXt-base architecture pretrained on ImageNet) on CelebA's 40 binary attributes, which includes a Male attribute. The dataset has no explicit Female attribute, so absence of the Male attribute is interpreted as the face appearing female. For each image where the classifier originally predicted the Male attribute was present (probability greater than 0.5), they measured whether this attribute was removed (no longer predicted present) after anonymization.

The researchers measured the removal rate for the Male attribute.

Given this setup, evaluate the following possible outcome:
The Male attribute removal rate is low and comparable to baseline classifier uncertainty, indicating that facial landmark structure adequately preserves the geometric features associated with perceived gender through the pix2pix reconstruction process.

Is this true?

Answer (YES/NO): NO